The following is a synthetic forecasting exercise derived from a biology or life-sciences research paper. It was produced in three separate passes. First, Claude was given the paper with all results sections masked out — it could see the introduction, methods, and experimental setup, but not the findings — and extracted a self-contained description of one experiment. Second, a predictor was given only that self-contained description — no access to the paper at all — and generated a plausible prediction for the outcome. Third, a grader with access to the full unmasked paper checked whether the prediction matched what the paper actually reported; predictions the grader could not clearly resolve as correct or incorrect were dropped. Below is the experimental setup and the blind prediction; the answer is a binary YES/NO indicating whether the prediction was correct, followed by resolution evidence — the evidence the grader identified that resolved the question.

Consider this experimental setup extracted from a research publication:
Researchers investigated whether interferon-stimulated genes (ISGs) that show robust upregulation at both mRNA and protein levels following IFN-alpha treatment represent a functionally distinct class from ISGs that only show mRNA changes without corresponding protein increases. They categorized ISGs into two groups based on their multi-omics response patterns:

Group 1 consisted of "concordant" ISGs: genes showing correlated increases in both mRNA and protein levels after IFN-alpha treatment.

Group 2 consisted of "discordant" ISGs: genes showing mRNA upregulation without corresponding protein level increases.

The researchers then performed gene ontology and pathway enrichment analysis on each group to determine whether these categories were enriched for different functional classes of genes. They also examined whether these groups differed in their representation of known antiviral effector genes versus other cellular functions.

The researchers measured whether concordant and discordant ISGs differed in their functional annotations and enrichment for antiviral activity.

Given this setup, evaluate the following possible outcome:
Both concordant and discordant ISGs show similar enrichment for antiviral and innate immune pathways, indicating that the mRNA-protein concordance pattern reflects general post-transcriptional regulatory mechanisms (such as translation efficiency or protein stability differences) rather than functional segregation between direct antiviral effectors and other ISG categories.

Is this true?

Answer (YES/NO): NO